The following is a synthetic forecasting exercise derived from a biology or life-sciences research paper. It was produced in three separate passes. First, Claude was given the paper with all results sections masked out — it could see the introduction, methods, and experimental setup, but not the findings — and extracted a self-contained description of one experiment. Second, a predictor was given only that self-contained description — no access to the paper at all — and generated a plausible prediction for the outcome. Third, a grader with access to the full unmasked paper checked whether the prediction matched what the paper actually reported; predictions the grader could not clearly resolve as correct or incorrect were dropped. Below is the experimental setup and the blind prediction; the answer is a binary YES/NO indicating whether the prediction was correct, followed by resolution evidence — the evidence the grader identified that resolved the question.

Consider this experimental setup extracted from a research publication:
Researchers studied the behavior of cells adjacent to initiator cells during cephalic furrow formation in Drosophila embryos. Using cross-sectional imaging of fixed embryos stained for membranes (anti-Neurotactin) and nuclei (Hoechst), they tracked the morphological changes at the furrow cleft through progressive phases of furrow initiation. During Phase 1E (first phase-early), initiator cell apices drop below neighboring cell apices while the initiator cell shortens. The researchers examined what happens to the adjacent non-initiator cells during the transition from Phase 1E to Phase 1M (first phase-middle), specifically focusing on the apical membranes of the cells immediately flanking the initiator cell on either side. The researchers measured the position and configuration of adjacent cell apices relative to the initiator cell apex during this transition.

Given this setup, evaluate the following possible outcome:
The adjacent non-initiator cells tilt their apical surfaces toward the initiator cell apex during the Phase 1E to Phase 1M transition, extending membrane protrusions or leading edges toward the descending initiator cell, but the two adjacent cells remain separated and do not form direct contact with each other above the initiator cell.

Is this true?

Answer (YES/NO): NO